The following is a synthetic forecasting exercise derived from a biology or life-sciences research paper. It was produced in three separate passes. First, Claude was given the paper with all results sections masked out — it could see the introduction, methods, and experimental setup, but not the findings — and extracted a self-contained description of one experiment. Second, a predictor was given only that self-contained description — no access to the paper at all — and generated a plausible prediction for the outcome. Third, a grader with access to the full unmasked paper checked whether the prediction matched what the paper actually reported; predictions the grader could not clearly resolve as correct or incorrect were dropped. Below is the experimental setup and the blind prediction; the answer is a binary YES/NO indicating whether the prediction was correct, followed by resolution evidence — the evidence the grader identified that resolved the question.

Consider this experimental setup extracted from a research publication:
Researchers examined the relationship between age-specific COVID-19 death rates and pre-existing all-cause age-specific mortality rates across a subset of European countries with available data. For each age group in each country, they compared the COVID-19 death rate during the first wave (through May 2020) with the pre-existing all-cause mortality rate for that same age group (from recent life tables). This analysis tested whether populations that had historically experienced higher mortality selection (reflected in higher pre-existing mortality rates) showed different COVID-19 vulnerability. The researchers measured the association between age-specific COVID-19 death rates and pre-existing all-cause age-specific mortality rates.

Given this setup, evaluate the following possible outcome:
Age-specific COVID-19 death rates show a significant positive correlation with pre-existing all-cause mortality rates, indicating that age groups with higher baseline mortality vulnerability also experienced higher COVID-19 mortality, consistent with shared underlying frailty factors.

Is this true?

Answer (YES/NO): NO